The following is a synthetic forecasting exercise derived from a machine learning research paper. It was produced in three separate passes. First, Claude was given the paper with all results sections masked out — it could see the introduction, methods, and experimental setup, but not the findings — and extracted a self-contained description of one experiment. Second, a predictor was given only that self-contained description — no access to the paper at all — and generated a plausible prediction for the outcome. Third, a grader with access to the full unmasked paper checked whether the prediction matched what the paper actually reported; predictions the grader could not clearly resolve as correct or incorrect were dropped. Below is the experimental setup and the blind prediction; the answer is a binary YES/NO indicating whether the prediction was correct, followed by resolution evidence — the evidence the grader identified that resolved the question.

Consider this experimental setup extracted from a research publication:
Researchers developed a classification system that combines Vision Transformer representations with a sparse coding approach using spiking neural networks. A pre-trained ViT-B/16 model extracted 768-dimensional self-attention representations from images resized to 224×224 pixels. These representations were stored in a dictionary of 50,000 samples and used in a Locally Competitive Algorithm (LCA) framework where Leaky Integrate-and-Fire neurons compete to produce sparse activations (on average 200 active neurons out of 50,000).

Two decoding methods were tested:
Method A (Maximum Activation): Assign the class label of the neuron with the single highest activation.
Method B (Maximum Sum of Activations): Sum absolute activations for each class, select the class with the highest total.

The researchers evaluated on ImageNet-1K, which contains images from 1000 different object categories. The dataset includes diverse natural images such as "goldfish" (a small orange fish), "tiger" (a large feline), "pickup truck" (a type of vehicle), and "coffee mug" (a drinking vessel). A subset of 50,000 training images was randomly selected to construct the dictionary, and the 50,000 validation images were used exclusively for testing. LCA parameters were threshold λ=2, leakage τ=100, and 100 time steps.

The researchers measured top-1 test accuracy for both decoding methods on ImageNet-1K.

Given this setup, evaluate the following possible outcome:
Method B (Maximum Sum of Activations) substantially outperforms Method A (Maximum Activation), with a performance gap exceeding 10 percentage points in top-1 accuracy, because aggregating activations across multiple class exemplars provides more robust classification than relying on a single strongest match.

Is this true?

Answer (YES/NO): NO